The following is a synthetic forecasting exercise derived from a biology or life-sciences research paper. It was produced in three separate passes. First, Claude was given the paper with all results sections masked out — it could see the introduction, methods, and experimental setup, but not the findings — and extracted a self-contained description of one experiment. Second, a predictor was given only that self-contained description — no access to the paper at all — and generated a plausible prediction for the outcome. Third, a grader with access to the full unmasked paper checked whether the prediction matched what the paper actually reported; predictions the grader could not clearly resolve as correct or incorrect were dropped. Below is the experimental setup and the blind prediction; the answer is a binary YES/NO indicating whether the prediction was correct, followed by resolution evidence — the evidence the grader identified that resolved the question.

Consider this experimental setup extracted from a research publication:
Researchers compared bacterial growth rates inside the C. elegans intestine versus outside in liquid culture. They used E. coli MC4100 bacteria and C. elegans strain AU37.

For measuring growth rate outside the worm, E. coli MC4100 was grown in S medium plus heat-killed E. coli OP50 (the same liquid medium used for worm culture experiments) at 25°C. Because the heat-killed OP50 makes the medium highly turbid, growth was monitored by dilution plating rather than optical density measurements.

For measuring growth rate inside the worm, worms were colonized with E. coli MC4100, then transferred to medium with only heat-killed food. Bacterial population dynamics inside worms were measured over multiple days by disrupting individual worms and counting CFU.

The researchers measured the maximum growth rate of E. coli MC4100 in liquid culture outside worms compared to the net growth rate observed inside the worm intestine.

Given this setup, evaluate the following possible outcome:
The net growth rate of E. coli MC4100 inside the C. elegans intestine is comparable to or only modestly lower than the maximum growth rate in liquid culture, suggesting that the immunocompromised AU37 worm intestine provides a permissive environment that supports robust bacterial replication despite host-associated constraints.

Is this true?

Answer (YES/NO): NO